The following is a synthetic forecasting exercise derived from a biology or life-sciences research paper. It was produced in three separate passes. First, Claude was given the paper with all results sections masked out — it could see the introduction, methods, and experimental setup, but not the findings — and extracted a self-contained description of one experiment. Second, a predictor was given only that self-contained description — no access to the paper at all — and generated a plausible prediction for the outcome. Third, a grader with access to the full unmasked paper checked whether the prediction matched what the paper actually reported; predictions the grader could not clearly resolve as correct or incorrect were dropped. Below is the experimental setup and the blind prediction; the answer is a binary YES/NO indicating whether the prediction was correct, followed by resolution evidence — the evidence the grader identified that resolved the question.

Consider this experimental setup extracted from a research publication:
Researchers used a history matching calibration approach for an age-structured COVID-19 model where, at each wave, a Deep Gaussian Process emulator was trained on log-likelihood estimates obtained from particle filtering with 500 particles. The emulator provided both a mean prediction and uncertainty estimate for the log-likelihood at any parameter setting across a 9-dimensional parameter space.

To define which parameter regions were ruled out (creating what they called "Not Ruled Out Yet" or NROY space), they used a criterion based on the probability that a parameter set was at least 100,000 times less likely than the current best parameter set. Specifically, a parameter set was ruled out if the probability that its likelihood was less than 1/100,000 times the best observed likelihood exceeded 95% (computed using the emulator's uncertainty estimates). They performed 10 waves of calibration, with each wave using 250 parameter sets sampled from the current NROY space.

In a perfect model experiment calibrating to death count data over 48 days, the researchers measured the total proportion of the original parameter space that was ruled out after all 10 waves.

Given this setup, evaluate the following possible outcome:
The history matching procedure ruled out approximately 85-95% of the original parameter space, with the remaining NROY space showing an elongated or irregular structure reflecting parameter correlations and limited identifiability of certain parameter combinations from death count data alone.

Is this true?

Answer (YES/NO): NO